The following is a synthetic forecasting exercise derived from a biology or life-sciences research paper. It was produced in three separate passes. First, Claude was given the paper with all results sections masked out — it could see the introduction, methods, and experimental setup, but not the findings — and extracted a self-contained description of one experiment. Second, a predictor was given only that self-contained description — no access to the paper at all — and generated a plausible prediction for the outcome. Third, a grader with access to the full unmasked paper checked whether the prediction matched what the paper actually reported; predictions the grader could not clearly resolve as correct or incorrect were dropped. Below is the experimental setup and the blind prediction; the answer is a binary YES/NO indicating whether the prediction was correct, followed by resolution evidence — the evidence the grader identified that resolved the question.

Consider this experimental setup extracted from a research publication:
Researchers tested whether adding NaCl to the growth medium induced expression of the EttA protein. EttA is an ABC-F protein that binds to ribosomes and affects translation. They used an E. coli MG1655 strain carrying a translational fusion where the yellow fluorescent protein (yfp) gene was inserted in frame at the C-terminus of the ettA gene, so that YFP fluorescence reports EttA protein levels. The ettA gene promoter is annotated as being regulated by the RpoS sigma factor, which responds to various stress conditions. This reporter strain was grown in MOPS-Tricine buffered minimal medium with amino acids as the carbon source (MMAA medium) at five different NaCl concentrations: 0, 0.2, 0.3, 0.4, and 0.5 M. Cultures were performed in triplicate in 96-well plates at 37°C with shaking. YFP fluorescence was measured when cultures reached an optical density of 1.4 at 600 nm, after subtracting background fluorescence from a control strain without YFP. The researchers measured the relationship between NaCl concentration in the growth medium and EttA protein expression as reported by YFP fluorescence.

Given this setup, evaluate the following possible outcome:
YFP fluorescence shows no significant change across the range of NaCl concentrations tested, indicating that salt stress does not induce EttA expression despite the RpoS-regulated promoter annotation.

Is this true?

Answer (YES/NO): NO